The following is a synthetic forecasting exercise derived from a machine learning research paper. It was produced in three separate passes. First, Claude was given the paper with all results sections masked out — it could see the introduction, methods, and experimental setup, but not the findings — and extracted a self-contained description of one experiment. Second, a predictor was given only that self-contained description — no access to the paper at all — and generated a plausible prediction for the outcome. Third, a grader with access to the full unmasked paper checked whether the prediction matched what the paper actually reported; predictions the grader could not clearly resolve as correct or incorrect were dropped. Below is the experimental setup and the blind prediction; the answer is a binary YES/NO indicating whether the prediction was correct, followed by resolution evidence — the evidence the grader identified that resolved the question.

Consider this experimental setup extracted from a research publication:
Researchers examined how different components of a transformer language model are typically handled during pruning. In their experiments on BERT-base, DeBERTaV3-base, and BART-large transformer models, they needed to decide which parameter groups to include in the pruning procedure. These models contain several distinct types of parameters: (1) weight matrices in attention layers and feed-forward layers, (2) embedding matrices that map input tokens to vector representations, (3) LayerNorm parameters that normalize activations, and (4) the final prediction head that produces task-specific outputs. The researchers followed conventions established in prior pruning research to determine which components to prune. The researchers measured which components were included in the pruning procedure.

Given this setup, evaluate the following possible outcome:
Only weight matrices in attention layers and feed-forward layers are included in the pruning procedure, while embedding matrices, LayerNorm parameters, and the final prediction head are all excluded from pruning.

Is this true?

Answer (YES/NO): YES